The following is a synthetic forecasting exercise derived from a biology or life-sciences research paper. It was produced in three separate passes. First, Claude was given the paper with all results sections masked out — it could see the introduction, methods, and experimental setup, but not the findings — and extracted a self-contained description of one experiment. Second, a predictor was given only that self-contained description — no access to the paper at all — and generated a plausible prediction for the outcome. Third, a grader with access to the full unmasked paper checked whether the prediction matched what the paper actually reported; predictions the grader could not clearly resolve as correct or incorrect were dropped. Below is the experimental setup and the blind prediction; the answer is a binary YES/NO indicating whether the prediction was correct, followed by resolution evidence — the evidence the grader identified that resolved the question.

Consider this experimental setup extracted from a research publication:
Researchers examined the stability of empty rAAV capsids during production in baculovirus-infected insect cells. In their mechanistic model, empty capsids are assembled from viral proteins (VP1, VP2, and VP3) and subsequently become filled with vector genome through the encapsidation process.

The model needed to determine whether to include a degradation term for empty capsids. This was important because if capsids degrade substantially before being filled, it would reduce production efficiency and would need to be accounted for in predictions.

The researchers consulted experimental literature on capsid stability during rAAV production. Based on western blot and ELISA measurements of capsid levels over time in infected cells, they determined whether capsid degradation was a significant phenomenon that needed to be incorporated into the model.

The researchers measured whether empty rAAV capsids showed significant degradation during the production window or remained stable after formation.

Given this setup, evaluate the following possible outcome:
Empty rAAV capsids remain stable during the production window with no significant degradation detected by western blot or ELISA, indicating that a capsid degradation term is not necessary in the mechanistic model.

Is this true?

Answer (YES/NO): YES